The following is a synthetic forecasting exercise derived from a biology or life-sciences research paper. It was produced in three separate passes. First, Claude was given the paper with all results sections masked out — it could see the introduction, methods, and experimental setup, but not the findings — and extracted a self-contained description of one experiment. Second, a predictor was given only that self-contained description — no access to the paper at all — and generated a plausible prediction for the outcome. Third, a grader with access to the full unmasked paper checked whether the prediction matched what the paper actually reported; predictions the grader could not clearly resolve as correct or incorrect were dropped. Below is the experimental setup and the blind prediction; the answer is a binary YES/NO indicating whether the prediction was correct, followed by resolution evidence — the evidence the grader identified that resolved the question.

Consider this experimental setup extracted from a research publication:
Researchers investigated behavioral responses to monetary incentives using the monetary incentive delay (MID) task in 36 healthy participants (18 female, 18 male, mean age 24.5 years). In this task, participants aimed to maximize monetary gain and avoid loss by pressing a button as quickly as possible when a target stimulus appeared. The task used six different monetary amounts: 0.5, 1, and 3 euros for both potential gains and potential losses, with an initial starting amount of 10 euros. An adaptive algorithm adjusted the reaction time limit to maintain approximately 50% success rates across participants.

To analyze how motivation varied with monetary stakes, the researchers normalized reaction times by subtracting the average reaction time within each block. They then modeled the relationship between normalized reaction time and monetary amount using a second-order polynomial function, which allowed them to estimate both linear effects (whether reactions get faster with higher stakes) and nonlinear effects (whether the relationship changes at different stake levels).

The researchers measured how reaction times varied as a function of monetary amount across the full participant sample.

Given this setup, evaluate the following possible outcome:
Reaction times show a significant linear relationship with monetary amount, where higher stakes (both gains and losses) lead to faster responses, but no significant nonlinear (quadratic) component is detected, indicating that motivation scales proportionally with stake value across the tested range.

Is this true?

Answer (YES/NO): NO